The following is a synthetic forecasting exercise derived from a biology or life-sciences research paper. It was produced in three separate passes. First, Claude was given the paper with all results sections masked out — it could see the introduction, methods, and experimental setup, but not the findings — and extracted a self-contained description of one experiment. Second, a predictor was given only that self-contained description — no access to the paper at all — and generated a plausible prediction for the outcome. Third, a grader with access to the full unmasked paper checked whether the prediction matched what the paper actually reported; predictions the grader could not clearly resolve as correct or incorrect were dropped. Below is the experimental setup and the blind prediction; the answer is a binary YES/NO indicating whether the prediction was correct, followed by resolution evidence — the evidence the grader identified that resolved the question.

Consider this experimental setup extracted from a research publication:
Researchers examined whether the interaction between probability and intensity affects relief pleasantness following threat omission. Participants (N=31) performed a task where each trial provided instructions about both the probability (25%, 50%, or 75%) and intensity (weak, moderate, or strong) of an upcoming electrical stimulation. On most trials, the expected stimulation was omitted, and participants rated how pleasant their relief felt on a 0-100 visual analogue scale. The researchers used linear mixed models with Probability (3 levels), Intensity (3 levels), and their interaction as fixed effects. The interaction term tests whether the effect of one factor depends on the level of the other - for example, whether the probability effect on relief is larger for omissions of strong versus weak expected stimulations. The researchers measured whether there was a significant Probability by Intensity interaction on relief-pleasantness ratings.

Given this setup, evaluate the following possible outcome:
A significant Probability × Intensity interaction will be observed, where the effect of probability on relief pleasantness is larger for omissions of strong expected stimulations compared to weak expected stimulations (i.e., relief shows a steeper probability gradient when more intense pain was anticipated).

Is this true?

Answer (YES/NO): NO